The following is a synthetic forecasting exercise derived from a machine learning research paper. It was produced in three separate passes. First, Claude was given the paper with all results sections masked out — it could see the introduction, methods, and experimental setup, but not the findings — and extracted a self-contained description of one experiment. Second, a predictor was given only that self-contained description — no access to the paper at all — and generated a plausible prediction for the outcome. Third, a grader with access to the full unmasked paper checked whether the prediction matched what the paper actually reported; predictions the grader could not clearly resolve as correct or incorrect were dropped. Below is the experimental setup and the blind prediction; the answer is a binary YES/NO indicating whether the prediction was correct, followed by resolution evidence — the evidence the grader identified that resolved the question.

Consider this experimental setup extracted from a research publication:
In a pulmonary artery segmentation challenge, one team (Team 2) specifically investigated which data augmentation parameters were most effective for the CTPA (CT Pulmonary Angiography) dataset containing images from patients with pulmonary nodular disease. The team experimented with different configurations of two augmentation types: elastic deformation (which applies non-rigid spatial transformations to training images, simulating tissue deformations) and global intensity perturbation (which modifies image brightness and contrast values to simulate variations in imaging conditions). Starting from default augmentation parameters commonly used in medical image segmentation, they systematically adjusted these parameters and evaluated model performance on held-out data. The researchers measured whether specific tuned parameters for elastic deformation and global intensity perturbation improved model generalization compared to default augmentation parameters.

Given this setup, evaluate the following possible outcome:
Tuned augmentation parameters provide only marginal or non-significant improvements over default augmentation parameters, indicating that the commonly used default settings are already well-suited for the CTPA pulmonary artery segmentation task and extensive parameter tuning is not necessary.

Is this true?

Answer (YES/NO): NO